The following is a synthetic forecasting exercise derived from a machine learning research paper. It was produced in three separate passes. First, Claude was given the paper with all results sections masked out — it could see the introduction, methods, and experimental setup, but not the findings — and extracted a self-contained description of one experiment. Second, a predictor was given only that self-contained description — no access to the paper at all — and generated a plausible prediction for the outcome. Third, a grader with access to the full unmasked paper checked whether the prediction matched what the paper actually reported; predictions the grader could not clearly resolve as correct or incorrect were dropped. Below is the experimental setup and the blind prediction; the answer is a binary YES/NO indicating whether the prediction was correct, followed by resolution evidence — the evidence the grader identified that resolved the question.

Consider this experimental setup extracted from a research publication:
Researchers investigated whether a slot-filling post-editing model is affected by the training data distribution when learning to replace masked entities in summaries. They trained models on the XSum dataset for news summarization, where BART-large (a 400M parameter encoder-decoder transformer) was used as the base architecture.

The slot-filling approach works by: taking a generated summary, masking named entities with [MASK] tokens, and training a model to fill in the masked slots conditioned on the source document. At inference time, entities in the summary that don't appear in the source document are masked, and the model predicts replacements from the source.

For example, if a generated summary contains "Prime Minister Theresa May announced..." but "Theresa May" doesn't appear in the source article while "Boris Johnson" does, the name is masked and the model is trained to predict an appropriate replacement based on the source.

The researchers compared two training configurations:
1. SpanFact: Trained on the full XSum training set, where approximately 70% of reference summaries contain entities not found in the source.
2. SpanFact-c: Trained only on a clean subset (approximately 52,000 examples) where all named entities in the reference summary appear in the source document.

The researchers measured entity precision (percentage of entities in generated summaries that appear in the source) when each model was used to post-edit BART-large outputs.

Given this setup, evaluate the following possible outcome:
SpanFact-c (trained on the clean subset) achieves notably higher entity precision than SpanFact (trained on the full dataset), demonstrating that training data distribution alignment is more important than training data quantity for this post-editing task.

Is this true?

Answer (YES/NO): YES